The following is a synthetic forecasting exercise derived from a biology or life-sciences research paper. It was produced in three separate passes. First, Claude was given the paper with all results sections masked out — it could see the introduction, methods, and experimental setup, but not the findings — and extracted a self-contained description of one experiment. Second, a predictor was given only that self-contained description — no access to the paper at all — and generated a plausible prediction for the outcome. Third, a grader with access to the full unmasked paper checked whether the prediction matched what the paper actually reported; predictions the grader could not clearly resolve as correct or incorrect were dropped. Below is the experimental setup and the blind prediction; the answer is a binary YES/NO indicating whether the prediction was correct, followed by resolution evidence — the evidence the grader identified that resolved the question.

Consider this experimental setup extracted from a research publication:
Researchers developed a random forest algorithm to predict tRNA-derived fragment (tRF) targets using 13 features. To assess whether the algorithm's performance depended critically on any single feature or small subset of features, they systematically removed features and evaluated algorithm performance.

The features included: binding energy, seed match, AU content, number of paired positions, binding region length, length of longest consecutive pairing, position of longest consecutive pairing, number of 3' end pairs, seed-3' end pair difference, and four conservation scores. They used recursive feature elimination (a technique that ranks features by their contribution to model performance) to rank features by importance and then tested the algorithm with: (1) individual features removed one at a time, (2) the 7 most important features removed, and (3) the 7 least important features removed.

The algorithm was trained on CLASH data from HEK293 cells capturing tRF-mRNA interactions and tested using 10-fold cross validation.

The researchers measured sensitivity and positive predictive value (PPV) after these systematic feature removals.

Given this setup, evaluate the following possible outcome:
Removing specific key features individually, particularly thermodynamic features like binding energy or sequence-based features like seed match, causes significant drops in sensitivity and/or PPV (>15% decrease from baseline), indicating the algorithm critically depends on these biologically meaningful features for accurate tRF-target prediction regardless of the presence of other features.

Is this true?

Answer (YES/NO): NO